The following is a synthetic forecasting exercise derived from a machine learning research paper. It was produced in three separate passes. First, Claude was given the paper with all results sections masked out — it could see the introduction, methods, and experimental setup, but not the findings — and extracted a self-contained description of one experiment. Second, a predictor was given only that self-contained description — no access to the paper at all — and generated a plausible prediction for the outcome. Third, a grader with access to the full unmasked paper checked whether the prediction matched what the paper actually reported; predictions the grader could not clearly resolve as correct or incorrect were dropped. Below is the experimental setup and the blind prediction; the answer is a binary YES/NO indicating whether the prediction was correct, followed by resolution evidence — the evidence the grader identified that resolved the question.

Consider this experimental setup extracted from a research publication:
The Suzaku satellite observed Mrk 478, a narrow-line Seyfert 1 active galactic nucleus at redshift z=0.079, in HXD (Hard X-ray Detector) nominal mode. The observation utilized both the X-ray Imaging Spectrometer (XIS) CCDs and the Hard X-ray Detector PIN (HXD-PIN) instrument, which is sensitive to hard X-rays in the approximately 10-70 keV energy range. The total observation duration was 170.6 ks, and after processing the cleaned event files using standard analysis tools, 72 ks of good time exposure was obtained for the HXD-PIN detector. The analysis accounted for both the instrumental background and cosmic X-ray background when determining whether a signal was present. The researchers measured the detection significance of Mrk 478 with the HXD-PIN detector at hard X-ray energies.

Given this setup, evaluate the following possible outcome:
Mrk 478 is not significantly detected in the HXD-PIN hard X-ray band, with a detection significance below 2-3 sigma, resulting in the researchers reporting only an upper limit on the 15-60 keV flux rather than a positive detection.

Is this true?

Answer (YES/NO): NO